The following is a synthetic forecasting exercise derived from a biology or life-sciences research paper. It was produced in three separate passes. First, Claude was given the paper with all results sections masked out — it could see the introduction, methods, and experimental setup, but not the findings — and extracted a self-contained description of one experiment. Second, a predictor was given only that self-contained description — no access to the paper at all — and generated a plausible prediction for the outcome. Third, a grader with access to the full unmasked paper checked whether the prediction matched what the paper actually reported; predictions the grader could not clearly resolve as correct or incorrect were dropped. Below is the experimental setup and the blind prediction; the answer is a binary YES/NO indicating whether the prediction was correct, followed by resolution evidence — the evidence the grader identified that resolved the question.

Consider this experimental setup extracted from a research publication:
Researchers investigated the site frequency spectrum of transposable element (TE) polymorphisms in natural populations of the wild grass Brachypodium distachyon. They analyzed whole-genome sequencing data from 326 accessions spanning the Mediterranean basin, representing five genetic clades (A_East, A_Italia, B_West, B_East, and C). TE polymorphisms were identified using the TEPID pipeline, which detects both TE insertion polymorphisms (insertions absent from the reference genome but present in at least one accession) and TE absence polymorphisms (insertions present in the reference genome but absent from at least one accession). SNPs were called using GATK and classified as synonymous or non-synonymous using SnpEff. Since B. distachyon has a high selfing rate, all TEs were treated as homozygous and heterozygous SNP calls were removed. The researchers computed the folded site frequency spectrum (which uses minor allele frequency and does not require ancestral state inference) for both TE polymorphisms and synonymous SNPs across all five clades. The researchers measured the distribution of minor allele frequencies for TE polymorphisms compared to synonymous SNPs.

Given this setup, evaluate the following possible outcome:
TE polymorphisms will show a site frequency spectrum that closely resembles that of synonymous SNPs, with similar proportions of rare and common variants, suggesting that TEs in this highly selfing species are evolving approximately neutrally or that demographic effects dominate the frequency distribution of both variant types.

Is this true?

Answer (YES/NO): NO